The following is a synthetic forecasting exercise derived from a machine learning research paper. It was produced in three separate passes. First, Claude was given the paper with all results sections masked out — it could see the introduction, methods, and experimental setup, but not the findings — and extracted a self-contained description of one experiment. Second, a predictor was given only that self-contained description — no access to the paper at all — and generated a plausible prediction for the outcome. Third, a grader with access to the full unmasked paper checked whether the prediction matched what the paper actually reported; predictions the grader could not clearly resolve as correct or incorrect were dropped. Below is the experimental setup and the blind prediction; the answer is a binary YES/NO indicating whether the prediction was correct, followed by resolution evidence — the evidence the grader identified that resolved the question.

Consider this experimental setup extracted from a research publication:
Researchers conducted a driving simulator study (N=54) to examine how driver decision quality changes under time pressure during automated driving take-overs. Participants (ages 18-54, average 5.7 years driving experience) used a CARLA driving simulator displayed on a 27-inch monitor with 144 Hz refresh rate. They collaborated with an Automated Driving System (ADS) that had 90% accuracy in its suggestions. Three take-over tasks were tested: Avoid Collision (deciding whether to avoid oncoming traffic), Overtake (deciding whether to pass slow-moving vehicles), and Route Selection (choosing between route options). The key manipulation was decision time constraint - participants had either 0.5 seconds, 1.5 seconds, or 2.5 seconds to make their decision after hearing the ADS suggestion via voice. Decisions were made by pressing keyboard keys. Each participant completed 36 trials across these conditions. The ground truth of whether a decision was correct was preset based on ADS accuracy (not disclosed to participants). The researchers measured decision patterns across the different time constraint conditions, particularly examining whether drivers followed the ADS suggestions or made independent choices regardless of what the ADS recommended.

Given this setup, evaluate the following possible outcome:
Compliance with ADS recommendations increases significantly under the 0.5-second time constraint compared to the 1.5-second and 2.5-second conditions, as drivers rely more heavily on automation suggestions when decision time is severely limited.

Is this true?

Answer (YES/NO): NO